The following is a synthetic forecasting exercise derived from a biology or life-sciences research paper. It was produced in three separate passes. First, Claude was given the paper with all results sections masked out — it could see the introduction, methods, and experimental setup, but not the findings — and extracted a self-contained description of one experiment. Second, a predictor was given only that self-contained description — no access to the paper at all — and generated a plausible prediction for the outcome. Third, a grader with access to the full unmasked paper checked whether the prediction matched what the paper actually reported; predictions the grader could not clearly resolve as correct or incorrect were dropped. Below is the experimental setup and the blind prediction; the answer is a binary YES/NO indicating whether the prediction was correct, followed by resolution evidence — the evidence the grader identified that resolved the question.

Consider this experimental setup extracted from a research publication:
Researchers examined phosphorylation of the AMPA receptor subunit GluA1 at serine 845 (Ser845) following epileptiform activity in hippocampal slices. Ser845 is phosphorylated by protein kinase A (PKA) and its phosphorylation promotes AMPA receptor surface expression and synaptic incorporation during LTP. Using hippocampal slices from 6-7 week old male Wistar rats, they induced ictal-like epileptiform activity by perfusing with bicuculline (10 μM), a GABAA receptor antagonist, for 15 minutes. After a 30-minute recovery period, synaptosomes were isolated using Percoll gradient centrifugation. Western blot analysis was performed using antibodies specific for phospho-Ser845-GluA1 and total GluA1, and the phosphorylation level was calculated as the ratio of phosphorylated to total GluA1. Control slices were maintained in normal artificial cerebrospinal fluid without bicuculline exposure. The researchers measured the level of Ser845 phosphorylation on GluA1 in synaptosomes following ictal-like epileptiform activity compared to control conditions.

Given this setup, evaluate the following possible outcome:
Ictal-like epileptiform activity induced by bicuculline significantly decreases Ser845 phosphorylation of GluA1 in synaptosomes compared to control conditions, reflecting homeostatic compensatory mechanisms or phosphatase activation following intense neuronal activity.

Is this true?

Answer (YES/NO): YES